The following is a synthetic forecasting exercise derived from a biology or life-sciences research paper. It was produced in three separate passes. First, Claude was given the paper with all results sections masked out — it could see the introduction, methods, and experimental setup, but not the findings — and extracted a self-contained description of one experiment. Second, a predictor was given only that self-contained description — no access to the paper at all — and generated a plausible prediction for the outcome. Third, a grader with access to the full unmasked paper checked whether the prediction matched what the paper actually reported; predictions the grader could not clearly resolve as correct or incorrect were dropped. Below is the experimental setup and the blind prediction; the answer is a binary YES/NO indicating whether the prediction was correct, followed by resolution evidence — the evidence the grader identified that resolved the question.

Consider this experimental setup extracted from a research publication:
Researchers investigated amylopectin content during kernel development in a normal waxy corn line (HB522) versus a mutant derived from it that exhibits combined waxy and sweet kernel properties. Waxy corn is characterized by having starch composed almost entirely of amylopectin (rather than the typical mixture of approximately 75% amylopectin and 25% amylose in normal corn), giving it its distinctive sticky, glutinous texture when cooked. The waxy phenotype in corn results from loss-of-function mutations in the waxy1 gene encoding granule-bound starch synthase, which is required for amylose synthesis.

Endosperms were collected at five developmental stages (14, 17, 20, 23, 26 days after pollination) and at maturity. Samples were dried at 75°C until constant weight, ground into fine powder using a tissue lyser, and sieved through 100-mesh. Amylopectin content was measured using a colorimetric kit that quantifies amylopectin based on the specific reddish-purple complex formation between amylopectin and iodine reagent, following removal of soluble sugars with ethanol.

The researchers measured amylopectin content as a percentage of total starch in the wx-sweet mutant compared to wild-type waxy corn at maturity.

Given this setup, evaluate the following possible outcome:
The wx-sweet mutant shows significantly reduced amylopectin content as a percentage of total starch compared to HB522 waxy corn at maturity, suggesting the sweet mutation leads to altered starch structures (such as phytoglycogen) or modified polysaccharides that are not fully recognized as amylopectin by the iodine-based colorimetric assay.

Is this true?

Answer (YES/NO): NO